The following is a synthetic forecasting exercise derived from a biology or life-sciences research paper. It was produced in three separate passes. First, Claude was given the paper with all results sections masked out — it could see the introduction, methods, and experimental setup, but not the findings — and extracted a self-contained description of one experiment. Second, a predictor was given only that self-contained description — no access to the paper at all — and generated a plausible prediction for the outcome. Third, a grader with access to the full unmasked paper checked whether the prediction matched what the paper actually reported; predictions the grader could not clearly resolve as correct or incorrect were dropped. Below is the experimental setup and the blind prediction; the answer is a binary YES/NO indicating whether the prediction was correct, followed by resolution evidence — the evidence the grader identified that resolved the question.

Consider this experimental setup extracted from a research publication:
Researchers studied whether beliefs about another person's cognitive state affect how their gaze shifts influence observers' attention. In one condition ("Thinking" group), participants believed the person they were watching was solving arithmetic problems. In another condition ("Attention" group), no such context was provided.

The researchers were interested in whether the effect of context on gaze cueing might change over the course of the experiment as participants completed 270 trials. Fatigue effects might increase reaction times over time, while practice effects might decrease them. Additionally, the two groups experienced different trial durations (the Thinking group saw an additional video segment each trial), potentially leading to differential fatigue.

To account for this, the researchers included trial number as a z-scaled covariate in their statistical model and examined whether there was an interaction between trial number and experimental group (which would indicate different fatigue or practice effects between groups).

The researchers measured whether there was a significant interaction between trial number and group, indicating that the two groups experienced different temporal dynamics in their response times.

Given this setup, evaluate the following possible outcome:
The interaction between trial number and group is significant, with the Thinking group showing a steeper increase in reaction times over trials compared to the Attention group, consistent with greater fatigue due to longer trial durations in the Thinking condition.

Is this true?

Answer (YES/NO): NO